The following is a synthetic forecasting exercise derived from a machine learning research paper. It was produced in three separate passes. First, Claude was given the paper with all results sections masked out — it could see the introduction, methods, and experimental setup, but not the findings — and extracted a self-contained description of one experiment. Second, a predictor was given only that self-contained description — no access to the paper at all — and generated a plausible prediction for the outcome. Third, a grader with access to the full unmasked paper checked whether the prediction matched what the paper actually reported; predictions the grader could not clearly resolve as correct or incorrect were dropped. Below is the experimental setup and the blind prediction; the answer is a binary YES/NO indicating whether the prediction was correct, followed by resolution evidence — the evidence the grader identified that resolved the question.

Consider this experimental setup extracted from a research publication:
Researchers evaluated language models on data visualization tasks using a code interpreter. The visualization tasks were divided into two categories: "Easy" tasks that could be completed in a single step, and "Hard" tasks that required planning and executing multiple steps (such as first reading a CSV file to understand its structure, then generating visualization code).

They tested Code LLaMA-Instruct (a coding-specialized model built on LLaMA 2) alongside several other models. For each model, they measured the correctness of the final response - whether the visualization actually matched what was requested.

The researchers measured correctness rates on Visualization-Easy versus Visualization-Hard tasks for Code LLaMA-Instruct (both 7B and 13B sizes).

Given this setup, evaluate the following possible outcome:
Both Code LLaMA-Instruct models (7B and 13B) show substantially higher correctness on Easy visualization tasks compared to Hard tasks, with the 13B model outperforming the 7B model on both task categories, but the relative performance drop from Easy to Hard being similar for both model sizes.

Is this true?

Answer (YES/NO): YES